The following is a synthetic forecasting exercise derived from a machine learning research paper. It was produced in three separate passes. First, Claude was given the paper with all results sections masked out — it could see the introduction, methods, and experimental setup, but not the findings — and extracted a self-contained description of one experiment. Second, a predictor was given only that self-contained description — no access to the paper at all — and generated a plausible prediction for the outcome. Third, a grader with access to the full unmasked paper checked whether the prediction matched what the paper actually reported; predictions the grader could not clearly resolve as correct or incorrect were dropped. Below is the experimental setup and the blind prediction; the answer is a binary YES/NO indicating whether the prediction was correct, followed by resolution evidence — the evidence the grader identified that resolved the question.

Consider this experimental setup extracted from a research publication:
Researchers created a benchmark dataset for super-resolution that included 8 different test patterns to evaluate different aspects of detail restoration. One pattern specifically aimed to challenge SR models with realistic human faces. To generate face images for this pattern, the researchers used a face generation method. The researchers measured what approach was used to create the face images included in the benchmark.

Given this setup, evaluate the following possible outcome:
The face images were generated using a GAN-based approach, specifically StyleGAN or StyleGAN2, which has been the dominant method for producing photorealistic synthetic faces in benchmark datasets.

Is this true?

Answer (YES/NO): YES